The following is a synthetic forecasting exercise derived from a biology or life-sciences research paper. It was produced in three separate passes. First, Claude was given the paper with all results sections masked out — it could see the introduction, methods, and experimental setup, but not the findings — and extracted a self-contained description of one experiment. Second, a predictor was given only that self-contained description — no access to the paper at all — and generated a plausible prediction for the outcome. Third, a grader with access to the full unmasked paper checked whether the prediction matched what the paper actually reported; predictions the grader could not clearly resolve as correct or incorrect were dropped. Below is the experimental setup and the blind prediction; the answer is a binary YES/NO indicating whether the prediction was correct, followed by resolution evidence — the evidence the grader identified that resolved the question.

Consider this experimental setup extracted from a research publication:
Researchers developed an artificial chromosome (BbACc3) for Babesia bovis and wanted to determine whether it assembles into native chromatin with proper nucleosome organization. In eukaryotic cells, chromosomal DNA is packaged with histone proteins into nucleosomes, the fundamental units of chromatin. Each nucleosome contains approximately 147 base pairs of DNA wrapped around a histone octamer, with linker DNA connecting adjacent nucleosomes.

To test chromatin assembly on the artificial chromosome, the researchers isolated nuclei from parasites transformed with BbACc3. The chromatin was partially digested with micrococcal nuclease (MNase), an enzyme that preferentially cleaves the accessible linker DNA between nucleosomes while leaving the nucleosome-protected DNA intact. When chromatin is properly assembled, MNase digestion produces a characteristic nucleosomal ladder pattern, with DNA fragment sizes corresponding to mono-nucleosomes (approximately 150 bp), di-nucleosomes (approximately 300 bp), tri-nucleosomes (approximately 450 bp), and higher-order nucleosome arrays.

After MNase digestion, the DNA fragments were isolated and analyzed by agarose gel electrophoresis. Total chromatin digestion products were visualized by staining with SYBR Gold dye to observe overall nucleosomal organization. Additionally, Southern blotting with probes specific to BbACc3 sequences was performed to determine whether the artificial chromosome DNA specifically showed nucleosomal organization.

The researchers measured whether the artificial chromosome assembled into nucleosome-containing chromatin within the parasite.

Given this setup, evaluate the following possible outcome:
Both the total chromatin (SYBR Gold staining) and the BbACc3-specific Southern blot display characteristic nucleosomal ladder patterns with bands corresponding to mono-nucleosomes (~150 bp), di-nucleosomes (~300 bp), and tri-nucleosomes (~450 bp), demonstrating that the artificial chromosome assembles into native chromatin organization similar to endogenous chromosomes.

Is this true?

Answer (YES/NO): YES